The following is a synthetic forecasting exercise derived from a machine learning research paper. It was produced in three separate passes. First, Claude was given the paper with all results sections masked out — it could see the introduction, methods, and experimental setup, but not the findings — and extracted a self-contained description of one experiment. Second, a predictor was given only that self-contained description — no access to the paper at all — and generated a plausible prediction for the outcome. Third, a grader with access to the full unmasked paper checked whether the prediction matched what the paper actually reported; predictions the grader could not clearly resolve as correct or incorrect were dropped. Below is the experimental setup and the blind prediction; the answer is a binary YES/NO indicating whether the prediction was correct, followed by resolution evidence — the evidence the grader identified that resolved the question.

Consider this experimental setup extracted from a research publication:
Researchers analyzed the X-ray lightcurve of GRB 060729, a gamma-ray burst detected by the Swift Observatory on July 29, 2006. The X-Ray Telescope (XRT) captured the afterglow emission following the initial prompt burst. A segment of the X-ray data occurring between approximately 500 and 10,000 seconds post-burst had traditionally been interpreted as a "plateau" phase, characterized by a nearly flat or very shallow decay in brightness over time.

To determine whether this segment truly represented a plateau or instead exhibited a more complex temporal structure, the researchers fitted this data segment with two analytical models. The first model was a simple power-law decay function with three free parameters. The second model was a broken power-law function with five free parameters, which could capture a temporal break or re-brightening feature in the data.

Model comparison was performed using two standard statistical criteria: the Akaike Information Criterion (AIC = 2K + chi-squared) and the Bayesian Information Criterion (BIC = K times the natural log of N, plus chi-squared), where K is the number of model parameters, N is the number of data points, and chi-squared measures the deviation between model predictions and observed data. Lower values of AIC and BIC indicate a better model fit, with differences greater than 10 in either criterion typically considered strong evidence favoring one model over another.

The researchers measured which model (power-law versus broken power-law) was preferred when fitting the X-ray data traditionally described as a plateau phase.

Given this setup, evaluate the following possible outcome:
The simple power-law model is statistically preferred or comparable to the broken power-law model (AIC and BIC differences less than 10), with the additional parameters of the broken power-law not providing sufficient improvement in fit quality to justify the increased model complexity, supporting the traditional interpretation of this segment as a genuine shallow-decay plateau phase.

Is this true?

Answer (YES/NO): NO